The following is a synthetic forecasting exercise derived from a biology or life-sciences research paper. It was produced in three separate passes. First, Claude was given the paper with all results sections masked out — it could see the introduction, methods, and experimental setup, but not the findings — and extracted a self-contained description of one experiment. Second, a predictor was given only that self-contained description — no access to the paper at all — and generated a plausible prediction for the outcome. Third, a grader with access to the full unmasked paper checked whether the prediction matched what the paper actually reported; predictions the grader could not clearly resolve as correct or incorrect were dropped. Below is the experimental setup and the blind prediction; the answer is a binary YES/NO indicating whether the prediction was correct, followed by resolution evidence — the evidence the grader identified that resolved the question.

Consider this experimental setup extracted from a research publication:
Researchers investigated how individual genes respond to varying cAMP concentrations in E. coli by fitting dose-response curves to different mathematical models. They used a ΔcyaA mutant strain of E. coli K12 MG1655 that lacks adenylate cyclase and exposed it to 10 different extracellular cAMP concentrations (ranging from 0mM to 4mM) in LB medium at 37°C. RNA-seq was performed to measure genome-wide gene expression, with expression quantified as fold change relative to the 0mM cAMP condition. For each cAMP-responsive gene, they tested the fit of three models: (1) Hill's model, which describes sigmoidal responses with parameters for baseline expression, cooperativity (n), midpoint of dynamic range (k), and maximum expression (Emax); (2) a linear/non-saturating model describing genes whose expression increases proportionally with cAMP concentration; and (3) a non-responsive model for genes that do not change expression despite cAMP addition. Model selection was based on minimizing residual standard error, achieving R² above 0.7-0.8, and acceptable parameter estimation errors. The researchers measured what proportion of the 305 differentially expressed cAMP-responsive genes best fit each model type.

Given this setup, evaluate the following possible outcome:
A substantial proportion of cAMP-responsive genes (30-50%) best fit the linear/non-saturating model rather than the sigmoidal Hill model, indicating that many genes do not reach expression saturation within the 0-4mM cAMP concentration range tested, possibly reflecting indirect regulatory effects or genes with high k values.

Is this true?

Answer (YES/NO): NO